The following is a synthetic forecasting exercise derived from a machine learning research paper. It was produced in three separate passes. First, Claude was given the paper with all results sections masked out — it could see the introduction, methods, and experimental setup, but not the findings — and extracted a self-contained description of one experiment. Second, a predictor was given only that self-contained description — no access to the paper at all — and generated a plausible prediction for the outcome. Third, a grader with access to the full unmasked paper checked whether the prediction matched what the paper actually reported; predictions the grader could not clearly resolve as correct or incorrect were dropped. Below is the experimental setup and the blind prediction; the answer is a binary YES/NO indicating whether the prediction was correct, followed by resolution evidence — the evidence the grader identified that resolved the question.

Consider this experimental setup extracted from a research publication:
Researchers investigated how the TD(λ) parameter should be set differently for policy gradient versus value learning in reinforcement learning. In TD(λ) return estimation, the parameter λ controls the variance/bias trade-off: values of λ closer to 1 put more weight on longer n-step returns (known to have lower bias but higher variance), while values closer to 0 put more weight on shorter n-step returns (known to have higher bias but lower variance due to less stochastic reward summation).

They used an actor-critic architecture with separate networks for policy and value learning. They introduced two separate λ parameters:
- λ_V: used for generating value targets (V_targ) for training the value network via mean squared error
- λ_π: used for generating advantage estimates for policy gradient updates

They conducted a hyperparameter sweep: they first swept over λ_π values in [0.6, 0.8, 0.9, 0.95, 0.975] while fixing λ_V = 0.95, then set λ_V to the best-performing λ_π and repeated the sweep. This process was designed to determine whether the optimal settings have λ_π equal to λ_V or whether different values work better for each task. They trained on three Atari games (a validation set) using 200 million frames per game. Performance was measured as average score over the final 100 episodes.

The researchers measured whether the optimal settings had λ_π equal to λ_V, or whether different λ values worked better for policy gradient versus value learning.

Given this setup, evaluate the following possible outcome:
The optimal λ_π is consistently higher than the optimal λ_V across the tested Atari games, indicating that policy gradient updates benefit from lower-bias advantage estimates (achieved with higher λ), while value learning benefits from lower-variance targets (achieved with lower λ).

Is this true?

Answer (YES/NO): NO